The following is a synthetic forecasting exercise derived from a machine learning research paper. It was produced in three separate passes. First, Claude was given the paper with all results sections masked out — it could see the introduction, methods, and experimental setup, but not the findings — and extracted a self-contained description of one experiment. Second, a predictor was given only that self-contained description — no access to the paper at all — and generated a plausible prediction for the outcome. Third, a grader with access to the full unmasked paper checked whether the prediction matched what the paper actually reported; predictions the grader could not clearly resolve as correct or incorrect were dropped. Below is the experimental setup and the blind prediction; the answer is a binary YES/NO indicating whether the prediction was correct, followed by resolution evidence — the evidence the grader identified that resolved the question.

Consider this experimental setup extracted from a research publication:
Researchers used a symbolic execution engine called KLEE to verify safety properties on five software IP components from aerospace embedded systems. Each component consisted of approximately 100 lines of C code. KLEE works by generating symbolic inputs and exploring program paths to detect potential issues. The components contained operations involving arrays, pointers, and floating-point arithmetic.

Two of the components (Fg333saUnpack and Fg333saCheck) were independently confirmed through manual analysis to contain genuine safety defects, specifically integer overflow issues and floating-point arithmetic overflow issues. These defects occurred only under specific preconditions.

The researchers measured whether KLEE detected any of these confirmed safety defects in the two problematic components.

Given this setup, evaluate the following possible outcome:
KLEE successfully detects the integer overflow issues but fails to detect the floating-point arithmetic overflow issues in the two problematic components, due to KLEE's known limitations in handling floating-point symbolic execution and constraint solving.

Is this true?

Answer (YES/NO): NO